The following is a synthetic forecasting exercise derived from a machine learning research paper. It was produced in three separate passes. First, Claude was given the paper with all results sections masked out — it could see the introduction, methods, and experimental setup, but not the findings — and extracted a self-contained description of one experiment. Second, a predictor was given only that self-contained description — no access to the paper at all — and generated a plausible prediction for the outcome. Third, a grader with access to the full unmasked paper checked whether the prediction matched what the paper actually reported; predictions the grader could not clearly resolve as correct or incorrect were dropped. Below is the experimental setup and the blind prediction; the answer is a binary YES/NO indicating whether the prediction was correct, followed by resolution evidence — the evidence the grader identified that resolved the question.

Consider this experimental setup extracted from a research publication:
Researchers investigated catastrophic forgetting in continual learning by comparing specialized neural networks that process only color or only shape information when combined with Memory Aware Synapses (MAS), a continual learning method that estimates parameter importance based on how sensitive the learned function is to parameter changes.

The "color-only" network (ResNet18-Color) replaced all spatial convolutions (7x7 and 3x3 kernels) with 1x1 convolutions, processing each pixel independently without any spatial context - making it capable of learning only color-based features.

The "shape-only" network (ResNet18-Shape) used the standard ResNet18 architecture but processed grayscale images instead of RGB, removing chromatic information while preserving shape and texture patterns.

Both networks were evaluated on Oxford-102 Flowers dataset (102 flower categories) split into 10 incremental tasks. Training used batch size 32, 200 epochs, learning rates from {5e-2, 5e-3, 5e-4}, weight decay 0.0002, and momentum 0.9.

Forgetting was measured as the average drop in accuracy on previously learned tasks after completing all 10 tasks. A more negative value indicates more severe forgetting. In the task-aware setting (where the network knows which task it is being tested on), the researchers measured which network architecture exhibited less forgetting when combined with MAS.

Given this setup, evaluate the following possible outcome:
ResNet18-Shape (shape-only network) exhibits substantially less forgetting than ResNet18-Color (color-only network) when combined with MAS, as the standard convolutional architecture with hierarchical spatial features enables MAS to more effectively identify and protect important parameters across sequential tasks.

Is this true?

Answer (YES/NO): YES